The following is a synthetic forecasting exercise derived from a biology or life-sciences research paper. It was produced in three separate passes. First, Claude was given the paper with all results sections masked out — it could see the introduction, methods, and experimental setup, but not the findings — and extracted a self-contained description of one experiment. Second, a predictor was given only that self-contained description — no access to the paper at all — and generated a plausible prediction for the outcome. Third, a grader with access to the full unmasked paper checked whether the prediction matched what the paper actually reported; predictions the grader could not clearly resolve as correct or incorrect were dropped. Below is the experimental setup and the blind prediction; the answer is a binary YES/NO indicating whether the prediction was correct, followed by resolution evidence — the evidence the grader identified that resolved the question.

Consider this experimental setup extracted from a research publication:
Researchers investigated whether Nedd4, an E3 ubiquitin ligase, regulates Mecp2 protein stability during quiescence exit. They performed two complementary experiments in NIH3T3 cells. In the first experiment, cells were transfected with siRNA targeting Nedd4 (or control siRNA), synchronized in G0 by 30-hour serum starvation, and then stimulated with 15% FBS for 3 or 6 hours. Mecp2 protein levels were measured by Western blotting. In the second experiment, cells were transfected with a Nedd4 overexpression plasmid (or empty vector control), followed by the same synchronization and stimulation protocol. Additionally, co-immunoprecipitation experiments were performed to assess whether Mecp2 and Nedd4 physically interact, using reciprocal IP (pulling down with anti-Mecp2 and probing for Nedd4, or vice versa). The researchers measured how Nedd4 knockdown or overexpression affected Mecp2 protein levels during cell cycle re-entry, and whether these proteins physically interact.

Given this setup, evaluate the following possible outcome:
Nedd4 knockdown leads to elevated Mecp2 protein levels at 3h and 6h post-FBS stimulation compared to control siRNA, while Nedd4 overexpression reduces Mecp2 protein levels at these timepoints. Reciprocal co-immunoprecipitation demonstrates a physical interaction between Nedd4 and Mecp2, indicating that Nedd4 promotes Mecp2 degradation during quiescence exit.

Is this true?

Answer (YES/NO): YES